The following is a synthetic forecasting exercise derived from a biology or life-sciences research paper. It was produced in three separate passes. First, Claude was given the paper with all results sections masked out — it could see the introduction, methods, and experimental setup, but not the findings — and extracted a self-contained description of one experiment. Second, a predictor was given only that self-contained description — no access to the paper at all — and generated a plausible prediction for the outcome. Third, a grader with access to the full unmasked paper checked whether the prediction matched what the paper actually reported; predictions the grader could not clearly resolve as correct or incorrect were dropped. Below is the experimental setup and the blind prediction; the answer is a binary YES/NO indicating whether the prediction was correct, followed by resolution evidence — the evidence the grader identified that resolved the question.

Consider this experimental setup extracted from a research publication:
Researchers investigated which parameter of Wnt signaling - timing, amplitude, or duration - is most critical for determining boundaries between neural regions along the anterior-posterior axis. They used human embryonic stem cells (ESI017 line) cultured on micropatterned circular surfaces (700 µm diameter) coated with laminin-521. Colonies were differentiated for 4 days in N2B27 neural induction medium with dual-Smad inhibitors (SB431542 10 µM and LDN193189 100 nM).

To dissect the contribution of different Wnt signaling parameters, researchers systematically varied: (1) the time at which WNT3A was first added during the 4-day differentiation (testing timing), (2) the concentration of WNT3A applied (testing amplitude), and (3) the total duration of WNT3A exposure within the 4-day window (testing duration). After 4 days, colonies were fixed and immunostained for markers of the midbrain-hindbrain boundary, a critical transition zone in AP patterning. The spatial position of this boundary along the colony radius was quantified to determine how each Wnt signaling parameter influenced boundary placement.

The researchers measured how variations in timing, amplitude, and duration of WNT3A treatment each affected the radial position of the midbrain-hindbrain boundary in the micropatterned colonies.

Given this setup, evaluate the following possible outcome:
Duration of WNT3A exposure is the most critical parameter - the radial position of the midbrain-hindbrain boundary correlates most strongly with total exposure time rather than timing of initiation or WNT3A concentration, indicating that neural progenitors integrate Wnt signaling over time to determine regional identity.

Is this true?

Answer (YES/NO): NO